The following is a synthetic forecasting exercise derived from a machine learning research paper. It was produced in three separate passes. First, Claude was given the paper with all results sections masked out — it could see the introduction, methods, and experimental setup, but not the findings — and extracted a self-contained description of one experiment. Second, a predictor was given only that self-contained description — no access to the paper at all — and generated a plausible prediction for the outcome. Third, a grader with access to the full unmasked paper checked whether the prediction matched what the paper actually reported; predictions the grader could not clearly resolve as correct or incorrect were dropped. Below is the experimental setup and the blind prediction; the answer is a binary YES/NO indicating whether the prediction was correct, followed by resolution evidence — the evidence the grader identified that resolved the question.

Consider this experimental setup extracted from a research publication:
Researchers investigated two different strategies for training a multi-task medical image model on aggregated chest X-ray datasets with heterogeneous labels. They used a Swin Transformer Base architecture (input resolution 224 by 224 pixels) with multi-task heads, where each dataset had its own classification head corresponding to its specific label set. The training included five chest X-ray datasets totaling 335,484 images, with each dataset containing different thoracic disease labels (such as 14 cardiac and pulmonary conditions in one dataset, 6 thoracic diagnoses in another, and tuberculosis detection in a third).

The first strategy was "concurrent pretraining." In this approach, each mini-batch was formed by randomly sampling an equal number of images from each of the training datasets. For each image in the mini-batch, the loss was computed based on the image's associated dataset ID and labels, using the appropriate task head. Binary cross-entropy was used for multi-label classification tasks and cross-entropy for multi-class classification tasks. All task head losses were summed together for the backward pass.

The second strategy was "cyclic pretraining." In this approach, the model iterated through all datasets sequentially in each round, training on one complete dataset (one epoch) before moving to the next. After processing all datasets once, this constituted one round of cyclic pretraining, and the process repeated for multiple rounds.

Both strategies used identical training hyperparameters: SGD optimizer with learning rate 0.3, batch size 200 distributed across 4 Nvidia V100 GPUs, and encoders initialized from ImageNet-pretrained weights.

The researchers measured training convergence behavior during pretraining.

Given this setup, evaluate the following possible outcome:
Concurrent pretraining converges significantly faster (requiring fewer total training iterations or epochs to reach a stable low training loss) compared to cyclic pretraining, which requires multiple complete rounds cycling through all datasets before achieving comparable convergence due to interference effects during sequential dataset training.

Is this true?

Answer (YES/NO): NO